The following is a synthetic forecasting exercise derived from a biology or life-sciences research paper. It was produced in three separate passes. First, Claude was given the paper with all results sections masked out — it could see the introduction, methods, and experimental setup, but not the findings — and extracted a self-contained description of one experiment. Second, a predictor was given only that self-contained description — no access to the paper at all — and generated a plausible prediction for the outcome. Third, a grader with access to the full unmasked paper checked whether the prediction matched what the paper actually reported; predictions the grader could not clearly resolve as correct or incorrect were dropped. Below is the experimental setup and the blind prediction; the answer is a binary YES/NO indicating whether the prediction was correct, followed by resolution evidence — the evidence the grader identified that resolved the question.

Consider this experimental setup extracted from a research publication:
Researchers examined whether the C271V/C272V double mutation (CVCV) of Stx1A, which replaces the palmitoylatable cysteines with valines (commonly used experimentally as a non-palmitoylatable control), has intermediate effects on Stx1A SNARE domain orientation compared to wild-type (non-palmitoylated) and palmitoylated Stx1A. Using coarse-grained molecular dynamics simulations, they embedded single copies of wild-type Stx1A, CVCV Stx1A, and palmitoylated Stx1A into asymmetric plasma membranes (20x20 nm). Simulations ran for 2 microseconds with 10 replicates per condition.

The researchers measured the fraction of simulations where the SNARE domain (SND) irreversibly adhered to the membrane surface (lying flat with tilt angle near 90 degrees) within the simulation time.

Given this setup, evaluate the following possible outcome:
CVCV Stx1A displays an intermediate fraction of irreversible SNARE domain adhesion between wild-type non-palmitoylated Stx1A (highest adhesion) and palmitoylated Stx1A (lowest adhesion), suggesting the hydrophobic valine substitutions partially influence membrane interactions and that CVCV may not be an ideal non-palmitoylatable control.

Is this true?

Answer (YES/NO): YES